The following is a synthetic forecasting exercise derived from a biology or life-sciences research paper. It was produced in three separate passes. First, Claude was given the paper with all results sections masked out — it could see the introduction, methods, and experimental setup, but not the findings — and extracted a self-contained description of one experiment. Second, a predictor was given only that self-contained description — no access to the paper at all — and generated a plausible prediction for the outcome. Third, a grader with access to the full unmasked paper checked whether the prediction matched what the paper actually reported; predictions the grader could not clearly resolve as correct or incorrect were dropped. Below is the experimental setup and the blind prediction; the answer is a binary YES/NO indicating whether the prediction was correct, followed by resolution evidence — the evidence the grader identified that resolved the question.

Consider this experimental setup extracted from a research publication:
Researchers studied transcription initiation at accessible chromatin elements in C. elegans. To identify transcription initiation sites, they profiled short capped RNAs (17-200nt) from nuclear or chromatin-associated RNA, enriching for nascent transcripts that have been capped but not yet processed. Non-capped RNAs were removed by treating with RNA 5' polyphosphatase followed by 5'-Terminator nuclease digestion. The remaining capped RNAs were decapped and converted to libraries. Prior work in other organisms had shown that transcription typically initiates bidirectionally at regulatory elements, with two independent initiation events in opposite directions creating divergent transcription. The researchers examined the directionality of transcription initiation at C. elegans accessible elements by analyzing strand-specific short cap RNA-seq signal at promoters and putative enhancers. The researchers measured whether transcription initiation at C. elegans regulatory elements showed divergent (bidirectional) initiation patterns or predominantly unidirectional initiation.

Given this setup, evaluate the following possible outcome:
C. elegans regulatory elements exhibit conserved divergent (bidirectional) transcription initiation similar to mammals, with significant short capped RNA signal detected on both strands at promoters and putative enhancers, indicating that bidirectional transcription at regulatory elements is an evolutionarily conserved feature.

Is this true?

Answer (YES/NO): YES